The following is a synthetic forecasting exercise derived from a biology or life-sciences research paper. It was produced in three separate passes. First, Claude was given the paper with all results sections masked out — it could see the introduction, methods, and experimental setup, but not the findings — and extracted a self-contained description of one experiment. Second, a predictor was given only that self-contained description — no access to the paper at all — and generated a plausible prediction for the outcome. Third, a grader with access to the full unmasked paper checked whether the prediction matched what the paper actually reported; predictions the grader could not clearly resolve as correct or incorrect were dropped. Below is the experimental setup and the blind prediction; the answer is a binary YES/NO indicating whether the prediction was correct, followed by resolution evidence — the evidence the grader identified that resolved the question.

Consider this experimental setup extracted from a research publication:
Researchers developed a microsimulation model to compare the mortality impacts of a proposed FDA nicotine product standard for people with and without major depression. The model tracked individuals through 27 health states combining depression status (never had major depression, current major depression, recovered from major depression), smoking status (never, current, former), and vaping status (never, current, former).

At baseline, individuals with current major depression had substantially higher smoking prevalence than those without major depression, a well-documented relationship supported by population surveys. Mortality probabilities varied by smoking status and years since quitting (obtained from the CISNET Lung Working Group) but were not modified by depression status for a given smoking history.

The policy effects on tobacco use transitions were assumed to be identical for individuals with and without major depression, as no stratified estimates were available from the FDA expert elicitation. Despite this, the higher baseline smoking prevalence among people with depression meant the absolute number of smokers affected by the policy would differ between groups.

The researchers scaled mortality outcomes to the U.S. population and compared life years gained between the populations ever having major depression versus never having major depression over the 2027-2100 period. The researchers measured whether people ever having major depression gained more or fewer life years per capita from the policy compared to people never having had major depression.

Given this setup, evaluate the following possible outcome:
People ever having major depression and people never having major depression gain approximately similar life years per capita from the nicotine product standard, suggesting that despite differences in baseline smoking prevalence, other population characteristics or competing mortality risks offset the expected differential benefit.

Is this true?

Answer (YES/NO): NO